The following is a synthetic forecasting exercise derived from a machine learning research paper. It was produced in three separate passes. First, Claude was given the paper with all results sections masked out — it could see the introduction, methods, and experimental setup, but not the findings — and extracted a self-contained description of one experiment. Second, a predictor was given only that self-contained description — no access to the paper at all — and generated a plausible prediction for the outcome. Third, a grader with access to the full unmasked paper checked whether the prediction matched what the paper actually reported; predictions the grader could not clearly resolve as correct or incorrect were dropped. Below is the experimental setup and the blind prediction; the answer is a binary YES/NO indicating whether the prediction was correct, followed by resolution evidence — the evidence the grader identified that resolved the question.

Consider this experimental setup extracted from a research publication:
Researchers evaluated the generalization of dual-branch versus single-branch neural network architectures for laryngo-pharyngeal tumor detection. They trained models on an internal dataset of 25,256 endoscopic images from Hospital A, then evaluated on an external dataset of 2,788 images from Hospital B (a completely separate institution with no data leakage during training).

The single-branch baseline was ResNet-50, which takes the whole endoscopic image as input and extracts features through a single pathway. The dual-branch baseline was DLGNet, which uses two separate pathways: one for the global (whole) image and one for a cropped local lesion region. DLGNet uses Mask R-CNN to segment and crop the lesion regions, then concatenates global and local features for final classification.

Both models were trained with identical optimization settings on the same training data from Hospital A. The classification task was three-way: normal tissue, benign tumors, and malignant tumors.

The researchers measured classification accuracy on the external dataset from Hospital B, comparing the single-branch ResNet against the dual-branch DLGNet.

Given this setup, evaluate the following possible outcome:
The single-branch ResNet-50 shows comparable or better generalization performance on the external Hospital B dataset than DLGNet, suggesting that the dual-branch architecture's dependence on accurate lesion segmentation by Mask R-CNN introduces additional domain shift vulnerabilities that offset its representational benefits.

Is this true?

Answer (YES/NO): YES